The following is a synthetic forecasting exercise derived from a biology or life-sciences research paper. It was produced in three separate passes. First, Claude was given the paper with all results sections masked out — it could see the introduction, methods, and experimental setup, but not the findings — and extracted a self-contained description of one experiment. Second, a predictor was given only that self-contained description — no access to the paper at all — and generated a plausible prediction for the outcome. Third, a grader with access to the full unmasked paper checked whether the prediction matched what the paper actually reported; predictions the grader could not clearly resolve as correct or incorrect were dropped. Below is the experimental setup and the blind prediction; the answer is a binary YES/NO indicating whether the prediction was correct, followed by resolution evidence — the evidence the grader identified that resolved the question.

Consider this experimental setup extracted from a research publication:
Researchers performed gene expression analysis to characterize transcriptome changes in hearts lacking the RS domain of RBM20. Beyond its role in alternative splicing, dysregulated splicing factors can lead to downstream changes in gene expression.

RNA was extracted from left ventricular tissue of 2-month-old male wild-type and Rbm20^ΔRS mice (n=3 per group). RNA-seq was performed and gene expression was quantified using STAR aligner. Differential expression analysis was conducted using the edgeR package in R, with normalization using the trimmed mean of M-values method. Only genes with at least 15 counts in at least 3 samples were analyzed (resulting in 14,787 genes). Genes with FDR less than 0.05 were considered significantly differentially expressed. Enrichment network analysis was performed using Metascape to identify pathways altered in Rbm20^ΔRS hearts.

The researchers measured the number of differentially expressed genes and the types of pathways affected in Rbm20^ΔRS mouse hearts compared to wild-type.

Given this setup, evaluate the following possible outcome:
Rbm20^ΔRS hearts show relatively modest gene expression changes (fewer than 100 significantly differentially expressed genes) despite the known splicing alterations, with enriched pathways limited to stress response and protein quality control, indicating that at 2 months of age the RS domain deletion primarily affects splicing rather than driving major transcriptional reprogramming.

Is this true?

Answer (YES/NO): NO